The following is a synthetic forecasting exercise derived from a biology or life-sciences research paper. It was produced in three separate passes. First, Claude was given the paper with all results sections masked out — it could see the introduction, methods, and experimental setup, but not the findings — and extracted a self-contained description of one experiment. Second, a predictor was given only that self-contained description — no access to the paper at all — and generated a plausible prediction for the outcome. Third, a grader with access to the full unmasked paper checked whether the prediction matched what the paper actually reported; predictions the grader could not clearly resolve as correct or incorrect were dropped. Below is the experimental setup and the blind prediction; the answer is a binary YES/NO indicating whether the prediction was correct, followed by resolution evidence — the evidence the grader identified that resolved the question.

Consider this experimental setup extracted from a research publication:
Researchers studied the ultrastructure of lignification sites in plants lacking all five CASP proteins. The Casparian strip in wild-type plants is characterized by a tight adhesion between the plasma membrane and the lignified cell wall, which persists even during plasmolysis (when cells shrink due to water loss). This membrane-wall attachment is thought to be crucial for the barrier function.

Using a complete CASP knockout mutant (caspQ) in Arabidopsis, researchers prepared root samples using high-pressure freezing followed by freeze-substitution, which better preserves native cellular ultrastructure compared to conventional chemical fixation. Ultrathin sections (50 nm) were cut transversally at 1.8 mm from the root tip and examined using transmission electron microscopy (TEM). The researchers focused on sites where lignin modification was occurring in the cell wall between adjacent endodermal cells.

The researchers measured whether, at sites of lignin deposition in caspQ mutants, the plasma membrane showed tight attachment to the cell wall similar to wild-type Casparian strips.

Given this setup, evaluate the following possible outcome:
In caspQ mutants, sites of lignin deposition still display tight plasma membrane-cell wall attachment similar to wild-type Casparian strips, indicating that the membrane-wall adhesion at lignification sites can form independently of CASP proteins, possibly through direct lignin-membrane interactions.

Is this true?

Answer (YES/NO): NO